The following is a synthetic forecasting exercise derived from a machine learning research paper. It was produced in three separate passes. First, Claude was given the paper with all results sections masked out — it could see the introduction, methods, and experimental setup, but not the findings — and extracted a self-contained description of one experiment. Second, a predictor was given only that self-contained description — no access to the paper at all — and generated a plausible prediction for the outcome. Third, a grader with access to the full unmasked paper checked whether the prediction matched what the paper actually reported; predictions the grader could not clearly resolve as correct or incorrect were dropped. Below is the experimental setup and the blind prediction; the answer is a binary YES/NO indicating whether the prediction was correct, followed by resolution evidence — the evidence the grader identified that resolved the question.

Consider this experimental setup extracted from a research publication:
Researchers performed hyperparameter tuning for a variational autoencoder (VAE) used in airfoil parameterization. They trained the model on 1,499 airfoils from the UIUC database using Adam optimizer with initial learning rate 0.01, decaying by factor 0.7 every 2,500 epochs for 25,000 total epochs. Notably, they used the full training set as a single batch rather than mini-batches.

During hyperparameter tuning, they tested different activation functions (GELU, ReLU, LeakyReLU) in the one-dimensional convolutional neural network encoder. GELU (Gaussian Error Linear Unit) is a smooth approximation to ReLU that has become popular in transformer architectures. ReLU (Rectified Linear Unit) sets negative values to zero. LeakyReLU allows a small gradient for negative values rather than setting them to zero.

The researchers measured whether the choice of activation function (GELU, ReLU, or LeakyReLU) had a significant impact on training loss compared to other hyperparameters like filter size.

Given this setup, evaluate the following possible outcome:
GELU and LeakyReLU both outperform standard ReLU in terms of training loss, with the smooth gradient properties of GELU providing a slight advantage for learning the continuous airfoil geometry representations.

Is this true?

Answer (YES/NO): NO